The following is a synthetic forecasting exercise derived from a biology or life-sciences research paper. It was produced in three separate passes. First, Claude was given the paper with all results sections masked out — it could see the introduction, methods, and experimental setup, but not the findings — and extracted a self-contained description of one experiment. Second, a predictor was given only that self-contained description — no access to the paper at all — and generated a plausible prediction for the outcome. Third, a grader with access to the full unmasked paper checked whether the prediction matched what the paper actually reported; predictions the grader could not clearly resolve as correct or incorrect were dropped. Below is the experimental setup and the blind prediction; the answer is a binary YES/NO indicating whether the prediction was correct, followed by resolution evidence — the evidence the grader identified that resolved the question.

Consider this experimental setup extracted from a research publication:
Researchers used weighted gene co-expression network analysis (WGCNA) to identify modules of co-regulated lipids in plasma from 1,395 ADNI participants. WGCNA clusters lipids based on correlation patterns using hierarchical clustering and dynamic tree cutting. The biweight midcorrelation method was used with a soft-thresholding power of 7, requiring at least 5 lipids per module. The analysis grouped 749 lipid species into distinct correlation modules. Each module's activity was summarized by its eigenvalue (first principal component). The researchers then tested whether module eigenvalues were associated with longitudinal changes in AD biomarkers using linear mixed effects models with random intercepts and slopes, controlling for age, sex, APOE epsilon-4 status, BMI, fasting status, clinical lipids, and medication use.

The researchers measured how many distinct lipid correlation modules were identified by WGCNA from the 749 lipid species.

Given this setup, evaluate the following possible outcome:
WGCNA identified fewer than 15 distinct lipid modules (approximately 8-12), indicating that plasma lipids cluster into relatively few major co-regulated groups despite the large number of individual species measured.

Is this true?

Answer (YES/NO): NO